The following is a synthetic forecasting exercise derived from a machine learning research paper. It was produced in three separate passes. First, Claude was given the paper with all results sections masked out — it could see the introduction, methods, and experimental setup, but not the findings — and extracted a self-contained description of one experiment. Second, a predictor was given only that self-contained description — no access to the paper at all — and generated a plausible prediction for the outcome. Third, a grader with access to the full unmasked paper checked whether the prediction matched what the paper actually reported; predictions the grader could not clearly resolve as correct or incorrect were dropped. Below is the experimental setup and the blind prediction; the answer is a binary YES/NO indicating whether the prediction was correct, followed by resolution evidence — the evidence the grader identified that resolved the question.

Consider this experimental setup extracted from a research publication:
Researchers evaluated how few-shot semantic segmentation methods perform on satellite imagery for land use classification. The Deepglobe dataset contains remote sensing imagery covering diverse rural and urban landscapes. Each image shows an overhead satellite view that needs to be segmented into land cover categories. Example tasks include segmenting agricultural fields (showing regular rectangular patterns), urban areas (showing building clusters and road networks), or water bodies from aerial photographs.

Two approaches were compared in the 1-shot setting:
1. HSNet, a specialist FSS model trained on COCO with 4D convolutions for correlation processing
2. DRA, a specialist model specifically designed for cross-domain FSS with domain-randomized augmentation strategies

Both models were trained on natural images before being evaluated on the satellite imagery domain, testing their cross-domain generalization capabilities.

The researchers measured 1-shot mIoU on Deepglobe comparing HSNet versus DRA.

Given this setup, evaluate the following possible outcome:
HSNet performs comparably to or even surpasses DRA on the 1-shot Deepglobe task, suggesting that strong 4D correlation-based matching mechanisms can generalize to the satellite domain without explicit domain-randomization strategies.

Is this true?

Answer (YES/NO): NO